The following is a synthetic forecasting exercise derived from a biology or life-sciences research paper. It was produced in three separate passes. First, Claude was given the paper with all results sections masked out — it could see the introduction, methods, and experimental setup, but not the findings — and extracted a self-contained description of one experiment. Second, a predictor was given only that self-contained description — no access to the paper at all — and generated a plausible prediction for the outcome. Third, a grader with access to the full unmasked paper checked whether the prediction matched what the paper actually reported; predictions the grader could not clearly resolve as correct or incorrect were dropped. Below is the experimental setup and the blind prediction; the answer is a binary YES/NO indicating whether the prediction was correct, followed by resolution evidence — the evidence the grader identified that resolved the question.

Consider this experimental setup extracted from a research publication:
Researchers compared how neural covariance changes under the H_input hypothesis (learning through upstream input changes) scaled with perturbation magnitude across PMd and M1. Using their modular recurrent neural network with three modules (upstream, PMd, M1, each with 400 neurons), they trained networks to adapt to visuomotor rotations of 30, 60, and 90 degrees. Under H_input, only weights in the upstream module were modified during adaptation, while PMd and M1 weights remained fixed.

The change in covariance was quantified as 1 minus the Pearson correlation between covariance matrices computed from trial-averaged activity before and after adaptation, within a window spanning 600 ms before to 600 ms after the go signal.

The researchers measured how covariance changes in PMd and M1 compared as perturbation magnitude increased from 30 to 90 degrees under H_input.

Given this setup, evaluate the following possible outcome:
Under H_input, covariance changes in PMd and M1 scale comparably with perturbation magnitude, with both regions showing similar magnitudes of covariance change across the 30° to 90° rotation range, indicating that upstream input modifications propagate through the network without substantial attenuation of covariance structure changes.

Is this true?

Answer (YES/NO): YES